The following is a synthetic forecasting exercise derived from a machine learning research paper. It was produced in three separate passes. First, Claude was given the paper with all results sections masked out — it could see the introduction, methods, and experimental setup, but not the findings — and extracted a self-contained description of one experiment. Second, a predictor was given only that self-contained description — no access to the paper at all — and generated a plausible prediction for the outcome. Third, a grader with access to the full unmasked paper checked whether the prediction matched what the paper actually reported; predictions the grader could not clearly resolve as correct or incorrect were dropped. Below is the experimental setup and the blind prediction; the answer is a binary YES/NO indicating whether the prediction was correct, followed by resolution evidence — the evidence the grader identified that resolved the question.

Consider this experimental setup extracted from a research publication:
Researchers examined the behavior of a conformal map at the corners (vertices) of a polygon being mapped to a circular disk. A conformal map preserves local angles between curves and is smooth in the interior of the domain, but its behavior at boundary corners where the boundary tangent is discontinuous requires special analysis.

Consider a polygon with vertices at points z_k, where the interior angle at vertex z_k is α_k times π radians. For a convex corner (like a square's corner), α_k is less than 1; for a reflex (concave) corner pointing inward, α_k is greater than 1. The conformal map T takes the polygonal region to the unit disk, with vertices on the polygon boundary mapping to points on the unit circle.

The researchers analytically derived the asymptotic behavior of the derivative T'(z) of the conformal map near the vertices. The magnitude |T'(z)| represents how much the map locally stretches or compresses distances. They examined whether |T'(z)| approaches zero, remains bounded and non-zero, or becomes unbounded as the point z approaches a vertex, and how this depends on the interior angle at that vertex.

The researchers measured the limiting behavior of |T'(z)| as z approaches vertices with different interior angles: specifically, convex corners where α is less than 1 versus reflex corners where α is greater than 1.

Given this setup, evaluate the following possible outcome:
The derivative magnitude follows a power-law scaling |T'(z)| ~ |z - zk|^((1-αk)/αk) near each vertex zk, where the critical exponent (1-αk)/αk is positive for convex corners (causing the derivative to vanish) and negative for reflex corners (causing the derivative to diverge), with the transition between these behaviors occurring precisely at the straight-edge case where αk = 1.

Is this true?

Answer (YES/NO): YES